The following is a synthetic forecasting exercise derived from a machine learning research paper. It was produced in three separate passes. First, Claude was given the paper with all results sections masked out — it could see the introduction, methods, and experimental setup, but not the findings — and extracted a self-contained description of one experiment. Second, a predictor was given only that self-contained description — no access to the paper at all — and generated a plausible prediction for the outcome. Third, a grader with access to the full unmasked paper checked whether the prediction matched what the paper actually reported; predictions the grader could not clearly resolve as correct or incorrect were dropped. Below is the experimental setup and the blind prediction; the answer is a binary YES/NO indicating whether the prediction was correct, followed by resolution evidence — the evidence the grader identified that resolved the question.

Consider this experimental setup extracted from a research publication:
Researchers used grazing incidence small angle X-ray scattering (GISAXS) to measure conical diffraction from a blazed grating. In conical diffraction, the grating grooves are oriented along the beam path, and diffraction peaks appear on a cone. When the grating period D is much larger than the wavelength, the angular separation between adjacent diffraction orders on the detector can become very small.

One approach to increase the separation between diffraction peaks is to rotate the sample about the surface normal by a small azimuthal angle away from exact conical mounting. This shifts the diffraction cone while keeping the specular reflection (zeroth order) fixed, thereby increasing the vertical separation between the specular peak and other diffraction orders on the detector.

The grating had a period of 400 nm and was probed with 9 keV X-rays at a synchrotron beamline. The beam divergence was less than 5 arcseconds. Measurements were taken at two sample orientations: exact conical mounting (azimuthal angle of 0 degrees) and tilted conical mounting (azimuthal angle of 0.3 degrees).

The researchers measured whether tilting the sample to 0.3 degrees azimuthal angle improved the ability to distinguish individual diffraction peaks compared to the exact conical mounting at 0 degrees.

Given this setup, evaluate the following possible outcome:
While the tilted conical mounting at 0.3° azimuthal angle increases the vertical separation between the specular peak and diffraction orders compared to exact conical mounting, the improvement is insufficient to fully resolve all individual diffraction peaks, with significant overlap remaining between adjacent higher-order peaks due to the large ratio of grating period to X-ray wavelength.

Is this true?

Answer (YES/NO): NO